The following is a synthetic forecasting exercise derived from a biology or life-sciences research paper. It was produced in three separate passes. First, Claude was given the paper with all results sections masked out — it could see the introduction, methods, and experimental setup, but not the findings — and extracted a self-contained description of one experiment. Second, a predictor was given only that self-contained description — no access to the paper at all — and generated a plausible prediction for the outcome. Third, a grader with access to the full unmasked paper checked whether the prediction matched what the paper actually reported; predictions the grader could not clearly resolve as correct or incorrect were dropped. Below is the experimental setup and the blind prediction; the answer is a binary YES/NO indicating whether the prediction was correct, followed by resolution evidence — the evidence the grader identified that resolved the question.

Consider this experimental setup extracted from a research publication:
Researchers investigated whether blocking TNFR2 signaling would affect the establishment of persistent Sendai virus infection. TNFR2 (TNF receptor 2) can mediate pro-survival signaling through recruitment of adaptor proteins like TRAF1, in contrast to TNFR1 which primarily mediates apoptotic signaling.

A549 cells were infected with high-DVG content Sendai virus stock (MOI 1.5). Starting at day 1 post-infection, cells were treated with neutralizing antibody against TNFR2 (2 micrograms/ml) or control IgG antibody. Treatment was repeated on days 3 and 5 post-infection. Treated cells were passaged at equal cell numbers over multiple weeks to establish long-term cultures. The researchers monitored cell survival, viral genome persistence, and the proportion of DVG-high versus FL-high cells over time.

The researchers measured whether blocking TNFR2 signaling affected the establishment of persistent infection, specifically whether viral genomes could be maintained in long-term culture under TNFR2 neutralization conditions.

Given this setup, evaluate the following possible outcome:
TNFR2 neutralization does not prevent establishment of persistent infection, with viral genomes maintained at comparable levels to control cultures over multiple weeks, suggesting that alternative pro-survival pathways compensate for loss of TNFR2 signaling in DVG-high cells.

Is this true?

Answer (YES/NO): NO